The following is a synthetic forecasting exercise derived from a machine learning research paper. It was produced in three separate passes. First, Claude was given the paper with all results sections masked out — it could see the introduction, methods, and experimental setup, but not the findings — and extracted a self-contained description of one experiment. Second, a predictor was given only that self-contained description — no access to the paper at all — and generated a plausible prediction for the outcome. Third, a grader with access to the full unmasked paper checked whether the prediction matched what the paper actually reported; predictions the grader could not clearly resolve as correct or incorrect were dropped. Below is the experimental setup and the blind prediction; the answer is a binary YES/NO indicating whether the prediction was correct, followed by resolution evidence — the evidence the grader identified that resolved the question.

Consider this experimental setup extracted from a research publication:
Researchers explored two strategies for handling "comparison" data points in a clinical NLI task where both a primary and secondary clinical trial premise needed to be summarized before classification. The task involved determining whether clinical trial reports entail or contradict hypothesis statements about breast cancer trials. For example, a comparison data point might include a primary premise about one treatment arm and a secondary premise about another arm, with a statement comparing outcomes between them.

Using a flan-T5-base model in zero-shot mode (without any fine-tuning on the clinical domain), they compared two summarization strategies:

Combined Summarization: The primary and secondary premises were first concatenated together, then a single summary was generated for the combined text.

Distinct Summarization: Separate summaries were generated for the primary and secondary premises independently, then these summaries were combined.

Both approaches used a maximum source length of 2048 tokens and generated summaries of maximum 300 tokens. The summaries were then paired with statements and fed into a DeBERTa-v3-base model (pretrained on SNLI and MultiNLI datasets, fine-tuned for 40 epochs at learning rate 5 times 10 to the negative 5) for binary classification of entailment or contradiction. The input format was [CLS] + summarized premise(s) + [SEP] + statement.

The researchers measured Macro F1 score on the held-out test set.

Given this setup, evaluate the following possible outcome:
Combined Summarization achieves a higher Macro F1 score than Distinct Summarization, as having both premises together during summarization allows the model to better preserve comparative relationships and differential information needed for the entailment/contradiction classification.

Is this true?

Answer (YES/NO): NO